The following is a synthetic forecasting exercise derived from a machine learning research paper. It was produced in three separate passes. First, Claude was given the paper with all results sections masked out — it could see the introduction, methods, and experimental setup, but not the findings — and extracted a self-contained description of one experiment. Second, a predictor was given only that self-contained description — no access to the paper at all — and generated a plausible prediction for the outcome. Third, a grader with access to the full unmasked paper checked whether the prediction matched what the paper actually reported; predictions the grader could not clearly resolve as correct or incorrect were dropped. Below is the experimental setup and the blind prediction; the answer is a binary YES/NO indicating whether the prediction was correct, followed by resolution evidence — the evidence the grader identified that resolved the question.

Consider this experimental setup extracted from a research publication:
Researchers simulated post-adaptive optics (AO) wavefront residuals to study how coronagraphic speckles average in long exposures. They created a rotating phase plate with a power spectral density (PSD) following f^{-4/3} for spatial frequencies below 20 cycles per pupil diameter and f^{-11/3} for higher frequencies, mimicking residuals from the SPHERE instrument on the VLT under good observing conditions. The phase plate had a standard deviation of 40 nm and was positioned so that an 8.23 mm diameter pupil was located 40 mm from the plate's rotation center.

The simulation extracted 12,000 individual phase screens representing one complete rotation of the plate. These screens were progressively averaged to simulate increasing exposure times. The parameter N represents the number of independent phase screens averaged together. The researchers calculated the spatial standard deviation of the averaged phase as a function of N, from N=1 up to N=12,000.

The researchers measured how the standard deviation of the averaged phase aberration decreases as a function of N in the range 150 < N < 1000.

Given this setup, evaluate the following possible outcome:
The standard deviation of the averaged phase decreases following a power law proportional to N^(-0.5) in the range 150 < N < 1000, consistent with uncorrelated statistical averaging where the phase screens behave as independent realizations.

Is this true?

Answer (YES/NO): YES